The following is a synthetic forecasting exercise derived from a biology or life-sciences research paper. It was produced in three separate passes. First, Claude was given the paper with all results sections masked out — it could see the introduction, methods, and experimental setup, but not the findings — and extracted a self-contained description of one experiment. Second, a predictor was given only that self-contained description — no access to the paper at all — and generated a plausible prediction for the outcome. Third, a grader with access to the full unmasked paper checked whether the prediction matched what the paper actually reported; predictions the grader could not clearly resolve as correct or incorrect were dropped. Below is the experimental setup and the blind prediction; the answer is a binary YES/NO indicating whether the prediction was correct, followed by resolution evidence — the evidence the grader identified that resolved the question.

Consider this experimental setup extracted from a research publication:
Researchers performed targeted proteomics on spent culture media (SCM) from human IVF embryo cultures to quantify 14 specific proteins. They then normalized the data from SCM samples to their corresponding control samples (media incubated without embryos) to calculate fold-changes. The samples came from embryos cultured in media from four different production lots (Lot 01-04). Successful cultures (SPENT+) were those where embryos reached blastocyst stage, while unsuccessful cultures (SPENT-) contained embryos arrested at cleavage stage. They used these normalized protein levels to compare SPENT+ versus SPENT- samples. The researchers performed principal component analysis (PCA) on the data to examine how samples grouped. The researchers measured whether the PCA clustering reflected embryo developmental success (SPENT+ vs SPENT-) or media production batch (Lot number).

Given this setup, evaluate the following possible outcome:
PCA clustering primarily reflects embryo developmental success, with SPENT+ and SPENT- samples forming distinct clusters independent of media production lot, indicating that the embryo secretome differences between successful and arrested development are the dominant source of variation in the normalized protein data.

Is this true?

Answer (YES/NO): NO